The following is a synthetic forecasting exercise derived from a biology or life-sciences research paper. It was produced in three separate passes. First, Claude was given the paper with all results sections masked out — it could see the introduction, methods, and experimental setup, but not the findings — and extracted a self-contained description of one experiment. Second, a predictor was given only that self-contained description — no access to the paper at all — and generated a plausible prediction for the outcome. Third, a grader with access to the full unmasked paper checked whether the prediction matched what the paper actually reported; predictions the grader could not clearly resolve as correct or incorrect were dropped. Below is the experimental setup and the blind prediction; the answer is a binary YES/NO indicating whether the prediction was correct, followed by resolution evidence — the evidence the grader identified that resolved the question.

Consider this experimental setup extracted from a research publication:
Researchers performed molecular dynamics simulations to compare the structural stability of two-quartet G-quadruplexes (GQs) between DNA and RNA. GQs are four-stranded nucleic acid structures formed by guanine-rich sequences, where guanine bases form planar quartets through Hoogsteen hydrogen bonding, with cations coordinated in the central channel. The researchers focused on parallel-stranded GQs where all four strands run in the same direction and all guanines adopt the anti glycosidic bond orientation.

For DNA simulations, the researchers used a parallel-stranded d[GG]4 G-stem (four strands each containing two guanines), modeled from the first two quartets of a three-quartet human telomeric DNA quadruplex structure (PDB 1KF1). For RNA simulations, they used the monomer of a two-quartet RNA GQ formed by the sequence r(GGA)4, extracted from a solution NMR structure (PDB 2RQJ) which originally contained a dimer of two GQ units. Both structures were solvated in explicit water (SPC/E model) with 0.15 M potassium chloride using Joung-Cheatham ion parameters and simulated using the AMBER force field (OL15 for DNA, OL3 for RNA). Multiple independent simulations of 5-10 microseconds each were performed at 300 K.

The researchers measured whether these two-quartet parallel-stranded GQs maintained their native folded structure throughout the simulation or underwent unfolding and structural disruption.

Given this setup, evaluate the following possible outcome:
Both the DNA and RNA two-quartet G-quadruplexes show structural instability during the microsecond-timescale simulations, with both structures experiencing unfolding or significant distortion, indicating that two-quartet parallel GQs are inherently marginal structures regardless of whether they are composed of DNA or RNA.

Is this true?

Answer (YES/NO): NO